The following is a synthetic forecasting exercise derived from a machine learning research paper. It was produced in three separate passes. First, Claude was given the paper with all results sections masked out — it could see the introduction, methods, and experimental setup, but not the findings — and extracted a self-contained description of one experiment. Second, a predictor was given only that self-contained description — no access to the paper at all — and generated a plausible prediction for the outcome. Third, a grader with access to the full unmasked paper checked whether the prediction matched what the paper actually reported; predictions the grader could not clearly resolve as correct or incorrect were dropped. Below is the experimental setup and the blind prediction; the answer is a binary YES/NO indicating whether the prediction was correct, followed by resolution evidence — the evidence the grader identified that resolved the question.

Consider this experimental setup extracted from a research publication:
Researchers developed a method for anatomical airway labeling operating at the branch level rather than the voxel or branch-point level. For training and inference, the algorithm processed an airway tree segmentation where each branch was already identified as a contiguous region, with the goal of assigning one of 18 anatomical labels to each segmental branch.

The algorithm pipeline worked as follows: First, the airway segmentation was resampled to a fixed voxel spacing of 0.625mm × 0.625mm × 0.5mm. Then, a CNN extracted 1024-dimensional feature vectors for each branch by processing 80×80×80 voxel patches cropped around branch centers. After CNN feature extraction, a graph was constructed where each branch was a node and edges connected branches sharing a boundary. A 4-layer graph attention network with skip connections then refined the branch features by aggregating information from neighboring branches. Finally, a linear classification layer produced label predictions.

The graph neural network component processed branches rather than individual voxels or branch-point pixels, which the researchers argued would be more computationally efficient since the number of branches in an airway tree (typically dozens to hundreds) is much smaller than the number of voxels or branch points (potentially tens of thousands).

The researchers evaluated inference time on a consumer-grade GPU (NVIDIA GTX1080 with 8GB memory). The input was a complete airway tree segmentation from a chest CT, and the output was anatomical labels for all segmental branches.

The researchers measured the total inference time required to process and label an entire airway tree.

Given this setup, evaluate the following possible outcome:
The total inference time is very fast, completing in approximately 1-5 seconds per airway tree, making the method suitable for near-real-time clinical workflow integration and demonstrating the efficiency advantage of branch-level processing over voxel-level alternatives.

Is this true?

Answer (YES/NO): NO